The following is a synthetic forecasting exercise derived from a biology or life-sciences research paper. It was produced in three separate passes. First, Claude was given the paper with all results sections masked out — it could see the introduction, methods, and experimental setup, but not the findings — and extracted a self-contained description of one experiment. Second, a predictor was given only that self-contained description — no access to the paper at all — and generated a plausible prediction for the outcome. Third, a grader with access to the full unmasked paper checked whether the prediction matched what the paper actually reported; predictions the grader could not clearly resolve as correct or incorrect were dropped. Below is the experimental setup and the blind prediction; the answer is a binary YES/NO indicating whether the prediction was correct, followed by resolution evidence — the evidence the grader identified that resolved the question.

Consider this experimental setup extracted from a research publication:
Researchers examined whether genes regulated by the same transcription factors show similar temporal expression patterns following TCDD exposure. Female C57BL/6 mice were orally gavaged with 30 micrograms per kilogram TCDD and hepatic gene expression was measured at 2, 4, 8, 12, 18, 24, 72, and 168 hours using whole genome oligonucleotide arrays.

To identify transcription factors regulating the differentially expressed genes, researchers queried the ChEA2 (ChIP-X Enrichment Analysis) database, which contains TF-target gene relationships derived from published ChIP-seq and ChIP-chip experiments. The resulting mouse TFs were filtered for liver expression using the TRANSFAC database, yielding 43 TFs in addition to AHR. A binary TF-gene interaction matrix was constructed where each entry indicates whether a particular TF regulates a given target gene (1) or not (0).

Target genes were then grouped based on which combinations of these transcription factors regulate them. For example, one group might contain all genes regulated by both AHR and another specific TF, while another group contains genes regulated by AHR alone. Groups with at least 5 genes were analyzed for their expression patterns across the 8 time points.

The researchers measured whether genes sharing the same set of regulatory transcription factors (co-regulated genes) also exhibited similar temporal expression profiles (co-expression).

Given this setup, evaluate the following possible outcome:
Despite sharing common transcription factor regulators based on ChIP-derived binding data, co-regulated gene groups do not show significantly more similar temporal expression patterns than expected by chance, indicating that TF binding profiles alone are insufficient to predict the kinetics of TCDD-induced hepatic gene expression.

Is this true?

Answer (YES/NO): NO